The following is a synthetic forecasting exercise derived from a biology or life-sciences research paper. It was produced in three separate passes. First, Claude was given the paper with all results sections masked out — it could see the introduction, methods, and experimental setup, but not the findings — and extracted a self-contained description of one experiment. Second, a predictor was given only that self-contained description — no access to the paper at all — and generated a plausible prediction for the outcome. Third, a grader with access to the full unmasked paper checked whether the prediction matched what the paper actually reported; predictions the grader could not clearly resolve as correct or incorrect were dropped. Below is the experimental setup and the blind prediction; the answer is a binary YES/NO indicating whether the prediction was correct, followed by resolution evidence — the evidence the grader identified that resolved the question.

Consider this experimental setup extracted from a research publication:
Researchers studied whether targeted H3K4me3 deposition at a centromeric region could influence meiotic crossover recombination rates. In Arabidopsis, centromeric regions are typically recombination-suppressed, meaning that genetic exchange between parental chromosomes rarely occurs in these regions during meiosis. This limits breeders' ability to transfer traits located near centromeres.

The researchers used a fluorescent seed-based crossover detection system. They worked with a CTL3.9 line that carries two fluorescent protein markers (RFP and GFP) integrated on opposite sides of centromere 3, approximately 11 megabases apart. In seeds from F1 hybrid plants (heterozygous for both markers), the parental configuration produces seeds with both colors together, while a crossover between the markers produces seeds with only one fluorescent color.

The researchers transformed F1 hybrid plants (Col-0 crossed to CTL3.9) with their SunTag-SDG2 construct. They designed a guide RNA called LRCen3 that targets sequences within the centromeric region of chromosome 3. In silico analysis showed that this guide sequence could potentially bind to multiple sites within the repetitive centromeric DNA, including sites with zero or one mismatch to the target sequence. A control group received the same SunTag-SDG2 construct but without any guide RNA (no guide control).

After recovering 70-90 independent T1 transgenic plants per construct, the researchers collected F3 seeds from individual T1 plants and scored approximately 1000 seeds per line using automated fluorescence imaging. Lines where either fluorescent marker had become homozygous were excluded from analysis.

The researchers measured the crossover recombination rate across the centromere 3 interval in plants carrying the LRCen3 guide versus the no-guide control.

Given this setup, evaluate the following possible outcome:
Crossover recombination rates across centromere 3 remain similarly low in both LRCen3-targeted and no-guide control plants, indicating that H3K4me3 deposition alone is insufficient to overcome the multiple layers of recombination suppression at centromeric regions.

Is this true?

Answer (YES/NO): NO